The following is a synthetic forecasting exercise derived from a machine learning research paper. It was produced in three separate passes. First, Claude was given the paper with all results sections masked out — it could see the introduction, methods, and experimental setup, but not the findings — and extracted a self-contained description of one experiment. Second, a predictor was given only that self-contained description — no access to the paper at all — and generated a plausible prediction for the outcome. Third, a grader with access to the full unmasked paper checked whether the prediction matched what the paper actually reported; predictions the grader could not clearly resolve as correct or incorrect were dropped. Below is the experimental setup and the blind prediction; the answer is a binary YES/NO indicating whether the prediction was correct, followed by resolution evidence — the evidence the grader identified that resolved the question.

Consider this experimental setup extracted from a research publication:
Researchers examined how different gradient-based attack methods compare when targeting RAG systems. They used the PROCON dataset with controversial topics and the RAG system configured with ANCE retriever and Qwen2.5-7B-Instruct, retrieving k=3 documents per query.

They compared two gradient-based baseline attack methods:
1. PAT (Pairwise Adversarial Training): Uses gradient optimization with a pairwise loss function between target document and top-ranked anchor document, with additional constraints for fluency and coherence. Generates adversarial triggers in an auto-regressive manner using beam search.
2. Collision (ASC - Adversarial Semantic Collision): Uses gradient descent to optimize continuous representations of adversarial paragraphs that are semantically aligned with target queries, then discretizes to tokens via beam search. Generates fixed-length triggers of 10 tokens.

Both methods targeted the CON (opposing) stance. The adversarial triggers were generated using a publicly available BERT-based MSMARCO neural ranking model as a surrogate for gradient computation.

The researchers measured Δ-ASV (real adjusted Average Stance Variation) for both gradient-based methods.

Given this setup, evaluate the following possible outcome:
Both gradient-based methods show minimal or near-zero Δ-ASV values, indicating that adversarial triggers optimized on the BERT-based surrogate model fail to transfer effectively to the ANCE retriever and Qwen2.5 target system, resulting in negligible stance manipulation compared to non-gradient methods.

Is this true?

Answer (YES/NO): NO